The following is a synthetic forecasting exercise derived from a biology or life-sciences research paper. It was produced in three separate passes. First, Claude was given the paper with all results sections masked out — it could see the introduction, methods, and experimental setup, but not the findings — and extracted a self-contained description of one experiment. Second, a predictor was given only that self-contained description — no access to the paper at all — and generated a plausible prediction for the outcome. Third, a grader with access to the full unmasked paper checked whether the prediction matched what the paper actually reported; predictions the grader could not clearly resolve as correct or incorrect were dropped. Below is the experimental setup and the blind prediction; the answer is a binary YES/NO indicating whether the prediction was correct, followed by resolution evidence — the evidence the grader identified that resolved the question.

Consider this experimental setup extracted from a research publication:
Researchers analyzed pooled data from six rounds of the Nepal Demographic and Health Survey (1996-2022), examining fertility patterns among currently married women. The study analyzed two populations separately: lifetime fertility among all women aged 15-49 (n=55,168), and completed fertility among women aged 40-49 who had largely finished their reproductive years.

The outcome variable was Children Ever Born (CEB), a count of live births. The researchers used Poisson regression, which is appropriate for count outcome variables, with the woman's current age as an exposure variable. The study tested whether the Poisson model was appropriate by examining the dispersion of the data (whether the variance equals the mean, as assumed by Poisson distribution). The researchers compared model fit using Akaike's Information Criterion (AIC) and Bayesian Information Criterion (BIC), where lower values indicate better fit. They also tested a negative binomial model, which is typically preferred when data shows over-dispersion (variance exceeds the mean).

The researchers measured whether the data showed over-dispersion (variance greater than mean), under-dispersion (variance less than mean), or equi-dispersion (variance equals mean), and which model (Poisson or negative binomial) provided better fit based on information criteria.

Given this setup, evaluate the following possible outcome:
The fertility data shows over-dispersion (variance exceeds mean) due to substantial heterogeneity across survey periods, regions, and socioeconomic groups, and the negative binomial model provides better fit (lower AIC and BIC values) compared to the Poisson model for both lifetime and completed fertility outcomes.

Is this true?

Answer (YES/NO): NO